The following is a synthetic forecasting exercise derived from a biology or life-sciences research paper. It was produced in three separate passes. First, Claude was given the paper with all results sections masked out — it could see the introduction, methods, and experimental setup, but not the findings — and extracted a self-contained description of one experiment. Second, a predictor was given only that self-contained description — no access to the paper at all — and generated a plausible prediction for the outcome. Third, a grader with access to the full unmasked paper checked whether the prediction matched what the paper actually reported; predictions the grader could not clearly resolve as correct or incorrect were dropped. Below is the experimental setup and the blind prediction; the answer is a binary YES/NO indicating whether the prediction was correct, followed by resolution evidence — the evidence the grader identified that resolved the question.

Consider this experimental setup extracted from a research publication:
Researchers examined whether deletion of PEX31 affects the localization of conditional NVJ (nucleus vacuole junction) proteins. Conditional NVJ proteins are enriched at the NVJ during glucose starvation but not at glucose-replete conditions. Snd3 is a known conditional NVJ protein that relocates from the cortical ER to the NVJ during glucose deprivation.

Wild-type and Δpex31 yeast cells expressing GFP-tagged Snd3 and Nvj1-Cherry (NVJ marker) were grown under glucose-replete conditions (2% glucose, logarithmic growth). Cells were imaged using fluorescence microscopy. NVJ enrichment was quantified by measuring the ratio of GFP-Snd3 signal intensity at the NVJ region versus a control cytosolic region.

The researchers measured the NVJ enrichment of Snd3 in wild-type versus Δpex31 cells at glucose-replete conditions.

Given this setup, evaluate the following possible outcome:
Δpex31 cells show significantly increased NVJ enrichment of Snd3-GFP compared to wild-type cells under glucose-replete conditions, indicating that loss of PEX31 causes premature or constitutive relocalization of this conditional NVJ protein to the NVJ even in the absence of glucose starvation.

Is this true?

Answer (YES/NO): NO